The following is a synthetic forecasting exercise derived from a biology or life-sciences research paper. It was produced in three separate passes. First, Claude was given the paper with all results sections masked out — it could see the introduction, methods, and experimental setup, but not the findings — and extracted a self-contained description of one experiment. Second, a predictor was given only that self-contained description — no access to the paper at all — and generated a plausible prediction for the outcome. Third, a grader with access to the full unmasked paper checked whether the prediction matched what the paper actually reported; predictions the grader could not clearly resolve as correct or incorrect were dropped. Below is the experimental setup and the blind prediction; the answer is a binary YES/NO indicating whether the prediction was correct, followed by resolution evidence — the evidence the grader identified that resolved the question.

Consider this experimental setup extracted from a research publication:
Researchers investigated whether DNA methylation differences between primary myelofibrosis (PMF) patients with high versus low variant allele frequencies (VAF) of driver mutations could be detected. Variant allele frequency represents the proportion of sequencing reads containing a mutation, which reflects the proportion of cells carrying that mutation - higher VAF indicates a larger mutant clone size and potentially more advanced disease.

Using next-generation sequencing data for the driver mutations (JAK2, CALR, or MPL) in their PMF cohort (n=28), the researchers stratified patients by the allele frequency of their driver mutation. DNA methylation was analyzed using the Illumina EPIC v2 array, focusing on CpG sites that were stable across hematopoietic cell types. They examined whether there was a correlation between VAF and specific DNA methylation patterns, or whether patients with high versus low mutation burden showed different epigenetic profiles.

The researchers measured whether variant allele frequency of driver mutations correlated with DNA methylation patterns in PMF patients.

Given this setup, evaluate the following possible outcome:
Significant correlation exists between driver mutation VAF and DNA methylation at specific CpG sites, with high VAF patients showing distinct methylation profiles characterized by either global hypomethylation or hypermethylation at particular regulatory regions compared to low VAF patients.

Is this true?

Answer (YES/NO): NO